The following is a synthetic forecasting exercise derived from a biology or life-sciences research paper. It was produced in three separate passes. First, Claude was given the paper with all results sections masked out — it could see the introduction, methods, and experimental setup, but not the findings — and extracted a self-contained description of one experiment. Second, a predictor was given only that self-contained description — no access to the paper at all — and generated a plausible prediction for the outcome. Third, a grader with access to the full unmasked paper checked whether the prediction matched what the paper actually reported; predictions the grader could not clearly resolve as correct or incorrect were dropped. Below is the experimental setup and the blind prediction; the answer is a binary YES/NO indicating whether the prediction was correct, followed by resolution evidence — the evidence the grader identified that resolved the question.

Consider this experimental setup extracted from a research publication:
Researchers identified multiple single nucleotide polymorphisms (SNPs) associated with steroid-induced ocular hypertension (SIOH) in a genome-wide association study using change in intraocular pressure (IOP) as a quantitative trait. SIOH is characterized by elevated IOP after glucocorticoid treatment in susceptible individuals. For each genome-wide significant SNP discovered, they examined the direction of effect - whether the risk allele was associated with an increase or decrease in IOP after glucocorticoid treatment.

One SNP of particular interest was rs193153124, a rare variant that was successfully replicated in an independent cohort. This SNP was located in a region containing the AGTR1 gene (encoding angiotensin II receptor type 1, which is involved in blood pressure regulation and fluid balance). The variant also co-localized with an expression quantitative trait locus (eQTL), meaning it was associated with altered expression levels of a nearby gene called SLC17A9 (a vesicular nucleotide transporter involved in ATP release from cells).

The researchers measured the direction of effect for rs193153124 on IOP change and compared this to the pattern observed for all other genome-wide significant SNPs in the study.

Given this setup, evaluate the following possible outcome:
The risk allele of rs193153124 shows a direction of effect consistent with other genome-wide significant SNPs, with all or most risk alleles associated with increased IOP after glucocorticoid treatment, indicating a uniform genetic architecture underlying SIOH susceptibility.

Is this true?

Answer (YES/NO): YES